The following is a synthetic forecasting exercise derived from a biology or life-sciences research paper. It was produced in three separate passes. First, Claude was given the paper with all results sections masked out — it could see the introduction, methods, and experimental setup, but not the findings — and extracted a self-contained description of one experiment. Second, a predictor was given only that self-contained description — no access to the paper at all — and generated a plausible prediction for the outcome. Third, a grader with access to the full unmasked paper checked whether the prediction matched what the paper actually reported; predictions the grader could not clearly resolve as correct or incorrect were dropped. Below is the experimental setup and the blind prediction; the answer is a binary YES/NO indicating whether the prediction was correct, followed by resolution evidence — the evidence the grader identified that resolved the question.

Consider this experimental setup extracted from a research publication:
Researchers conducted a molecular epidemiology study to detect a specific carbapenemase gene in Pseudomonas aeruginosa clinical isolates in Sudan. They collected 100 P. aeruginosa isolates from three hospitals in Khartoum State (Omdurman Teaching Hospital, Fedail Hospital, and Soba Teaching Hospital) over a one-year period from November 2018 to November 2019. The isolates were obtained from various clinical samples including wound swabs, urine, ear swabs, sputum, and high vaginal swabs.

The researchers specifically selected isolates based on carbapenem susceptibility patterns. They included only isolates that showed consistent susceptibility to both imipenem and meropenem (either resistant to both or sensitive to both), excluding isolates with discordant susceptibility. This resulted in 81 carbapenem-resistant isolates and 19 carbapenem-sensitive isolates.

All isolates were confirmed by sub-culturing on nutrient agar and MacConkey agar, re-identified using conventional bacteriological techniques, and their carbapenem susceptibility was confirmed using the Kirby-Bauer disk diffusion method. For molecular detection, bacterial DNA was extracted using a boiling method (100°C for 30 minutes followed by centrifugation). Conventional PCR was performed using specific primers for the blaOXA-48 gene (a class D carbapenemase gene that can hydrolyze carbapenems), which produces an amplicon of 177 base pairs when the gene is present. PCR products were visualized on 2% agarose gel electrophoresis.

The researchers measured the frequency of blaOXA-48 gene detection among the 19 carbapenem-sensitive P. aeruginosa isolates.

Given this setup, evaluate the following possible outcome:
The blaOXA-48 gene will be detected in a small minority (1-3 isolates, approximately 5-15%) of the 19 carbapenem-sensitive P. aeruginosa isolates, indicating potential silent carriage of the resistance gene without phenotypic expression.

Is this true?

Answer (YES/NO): NO